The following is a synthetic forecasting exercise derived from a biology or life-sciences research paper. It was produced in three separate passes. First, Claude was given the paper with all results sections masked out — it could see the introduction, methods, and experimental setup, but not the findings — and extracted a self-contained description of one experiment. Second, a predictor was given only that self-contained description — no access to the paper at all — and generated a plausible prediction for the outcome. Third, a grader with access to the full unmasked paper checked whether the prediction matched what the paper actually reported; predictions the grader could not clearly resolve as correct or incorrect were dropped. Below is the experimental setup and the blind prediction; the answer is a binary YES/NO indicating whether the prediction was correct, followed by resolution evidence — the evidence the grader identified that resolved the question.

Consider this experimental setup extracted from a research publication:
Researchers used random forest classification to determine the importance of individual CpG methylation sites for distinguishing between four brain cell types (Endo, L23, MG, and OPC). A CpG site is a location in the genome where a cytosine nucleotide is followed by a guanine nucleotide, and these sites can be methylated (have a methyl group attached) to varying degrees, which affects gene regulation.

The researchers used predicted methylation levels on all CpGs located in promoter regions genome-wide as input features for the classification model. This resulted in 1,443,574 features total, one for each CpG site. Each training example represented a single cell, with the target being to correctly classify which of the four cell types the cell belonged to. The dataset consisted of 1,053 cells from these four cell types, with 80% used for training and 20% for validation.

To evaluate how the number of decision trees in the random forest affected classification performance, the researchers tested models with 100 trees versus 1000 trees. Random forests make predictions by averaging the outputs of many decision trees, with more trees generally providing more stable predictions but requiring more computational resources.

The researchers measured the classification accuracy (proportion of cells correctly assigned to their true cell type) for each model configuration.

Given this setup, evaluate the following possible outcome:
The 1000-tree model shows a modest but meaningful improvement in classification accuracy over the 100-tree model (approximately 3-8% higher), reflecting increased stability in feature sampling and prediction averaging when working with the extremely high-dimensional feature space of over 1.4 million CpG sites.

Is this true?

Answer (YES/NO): NO